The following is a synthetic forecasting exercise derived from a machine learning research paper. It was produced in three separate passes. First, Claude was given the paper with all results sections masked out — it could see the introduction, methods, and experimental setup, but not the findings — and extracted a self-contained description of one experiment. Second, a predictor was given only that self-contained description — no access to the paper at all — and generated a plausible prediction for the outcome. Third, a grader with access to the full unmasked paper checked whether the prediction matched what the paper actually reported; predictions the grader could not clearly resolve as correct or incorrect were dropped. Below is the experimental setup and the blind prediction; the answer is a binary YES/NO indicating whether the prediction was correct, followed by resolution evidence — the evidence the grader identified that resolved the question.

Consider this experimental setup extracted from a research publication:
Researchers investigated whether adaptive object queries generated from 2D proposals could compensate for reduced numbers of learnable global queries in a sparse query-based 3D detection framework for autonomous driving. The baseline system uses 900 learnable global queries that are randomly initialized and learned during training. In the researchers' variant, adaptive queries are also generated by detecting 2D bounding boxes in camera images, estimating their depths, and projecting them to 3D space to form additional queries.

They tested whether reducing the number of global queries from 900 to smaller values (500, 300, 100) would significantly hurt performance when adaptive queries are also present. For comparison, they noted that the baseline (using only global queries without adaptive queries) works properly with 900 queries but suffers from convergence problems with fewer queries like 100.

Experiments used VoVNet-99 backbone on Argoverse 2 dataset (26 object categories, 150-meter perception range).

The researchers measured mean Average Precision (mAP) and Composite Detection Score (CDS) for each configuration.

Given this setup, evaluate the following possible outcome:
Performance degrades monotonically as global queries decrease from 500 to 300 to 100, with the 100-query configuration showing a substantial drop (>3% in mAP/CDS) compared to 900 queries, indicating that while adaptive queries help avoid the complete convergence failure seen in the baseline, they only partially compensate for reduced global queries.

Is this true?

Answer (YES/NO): NO